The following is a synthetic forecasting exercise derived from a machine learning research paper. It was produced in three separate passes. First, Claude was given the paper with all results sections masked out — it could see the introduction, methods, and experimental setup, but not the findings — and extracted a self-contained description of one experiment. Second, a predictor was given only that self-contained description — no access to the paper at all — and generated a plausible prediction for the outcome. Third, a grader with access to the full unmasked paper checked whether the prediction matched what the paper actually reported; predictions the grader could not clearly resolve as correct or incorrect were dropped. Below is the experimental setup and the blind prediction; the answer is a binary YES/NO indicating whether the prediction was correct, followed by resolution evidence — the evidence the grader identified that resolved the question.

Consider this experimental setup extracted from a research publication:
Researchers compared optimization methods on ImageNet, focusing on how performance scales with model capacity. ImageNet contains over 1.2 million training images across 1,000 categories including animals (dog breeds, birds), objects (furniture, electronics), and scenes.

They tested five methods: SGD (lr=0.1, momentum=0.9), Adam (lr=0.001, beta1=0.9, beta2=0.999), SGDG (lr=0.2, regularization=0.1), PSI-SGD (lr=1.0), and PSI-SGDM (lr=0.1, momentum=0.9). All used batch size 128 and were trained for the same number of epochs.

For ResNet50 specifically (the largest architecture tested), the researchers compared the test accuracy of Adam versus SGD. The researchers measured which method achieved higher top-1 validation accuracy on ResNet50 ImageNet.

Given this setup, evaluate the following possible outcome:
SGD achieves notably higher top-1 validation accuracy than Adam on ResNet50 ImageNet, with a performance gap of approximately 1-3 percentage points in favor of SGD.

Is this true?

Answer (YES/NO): NO